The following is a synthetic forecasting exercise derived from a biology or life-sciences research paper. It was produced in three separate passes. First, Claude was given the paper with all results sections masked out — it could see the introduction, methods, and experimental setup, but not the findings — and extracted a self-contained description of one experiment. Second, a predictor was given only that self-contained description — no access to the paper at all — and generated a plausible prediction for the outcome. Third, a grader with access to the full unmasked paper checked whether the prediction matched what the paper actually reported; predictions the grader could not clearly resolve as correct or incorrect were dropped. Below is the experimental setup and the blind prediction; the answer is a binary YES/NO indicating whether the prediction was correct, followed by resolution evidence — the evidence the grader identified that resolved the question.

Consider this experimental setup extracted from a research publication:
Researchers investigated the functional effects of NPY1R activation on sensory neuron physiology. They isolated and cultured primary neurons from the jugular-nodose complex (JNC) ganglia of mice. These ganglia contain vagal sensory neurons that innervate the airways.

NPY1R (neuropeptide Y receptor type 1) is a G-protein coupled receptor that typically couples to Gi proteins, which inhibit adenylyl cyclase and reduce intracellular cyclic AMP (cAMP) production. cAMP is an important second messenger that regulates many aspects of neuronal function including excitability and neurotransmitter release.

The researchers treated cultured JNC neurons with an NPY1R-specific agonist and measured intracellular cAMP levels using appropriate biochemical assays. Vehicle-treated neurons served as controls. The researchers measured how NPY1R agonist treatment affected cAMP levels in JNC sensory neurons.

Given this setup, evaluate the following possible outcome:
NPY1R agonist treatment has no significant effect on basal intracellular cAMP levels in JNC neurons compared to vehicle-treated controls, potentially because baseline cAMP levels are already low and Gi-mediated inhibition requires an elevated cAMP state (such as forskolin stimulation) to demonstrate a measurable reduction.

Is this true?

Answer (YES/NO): NO